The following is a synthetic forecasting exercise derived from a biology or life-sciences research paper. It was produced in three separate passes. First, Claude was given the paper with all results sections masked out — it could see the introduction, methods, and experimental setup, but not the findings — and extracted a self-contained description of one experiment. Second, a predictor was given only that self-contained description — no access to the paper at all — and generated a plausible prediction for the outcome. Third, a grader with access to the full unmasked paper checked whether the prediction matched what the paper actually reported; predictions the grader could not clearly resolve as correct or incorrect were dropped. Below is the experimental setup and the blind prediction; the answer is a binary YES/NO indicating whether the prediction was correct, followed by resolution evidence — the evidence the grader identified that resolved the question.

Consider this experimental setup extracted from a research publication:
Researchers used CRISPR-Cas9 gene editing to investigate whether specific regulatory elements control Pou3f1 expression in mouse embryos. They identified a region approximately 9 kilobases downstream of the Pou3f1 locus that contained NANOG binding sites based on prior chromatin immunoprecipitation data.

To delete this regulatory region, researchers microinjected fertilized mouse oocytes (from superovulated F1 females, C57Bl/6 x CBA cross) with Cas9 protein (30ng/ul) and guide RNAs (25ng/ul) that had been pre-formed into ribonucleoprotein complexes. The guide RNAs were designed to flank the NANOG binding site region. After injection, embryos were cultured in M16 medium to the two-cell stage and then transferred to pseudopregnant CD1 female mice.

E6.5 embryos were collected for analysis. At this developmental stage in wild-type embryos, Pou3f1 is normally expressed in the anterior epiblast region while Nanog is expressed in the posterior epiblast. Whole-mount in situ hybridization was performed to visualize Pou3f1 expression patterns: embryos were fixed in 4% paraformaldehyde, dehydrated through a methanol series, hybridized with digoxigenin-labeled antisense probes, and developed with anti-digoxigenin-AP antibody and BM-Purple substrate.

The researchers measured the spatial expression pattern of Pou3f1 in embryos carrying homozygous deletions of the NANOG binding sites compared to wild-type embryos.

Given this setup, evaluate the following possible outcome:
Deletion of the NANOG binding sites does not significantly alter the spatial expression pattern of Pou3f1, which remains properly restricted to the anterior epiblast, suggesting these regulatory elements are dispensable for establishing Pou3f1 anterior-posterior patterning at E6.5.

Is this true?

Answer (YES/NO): NO